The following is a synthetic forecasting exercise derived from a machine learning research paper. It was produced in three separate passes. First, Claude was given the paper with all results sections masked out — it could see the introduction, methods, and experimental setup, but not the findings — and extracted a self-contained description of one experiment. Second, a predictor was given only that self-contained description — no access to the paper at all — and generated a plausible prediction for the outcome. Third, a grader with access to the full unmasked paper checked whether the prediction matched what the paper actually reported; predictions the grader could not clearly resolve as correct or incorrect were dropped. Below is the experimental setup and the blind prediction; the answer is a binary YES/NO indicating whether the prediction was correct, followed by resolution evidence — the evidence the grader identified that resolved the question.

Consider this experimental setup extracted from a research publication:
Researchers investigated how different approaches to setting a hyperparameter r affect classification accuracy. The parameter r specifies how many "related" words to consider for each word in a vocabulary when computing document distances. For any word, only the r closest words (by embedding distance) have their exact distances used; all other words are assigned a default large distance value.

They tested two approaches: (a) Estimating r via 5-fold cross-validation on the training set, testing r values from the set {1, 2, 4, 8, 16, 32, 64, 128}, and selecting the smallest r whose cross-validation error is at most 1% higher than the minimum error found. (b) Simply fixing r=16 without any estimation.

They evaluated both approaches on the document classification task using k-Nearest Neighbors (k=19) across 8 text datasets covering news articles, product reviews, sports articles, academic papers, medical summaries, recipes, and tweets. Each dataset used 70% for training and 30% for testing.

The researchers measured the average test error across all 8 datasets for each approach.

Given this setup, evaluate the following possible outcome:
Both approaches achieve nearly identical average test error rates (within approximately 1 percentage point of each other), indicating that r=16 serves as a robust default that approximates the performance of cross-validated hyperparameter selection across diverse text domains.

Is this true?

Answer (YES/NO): YES